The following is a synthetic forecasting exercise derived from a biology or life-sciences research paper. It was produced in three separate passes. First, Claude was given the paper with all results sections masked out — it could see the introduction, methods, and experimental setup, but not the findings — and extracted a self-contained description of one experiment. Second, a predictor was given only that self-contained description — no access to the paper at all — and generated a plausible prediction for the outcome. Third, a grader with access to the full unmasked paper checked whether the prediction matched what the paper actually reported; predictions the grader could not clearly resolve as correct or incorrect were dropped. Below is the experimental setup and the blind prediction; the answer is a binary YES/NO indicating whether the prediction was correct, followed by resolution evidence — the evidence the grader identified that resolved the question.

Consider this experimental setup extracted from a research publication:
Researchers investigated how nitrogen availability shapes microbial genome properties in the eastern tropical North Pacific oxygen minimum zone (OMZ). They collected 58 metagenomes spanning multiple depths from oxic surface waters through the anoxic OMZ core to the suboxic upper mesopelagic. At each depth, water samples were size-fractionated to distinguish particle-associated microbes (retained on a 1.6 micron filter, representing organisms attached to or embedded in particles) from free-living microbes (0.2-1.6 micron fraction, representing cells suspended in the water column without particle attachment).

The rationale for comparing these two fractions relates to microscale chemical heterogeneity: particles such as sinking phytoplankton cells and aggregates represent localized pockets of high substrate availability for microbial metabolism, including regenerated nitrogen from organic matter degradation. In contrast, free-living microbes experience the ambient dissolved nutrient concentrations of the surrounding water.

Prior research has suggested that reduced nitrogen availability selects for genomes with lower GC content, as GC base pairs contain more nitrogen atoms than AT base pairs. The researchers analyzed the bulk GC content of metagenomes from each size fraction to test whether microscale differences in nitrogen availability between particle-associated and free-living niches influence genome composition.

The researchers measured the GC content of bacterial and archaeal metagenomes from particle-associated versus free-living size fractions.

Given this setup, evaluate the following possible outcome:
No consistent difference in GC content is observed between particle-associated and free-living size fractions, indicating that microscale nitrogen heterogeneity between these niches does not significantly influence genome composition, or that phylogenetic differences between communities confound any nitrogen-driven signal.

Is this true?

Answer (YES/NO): NO